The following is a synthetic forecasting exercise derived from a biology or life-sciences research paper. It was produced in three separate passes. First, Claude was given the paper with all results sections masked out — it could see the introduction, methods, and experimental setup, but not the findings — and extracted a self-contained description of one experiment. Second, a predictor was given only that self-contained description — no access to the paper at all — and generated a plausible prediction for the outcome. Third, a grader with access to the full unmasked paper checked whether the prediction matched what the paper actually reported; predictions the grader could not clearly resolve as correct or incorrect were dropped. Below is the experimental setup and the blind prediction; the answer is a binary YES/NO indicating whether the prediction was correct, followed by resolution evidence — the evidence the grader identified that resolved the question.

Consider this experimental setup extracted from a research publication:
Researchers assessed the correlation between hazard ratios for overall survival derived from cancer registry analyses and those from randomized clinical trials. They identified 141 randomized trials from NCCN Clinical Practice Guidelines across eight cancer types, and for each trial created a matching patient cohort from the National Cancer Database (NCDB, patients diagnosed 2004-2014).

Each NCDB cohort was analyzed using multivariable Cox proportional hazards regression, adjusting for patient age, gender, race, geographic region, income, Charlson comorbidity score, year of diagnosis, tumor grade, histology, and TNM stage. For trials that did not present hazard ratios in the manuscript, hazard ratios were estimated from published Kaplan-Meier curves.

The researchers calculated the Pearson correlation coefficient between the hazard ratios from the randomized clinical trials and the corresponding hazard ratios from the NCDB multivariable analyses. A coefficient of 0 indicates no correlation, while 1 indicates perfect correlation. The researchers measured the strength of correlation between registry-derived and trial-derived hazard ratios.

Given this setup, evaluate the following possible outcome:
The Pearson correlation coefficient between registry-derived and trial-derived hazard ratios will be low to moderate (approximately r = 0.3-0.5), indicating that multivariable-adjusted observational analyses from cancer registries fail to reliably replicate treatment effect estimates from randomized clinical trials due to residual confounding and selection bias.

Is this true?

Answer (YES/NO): YES